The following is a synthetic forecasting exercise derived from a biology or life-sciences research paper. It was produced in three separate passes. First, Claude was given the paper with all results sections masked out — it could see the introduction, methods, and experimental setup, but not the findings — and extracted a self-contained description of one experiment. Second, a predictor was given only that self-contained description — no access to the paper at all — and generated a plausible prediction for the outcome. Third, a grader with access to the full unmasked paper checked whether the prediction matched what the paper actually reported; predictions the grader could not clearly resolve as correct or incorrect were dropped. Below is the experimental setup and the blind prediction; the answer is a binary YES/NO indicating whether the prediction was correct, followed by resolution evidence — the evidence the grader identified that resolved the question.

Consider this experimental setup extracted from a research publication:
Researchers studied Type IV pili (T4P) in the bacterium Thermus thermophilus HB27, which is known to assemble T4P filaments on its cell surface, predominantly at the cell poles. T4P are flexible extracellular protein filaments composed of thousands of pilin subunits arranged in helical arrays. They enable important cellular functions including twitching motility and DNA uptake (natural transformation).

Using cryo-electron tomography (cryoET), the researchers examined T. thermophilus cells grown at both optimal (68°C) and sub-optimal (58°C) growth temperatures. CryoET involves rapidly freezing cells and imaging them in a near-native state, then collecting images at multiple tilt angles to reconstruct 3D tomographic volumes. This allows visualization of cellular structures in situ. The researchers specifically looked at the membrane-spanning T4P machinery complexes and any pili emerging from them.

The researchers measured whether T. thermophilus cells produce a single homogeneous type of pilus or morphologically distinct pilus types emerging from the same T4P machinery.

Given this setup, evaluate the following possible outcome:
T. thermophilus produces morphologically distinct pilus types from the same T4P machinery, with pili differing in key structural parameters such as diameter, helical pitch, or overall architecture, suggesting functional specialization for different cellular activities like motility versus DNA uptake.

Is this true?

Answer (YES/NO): YES